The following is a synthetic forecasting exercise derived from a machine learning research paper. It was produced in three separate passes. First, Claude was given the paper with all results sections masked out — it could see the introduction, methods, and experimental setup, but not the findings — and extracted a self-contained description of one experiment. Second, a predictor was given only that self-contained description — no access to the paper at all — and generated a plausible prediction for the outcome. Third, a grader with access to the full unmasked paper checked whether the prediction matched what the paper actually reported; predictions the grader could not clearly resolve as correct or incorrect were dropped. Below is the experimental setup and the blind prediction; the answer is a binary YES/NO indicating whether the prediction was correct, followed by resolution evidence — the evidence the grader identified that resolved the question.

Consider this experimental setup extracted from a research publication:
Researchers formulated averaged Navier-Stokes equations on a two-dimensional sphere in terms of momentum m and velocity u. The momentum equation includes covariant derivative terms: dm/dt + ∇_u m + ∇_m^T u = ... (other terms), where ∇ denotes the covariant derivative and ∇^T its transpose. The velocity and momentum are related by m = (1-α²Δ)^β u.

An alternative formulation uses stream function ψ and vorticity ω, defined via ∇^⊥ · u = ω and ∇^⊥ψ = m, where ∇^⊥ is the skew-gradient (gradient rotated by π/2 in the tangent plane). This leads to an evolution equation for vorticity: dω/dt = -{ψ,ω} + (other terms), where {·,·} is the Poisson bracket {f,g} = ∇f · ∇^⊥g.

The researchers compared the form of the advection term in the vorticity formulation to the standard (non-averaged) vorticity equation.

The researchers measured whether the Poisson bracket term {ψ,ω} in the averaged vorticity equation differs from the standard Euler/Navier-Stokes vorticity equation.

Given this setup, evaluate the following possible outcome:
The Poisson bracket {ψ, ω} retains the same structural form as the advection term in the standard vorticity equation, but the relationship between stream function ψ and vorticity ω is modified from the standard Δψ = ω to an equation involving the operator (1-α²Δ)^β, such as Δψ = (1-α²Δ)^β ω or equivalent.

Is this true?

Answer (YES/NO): YES